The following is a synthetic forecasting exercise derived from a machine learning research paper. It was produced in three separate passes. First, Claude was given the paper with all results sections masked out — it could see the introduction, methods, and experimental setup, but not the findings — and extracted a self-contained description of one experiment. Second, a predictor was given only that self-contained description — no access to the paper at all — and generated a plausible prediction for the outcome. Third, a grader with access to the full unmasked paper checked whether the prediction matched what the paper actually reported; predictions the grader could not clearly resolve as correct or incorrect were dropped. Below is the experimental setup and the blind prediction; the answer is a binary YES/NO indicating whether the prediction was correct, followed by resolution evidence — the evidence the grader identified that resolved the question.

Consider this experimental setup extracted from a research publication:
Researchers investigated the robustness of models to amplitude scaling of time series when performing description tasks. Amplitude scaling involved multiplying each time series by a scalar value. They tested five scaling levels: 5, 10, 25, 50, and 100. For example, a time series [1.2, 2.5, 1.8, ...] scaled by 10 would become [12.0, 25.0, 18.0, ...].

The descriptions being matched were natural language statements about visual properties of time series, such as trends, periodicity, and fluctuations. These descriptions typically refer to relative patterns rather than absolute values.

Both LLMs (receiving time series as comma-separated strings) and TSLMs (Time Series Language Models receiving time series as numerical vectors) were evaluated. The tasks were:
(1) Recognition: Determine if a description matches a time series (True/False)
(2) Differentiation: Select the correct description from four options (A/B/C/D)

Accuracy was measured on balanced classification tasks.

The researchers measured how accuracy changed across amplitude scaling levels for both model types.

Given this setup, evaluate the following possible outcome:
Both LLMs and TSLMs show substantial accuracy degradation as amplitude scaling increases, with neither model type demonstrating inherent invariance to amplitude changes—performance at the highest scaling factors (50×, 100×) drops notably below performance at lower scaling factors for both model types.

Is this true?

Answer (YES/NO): NO